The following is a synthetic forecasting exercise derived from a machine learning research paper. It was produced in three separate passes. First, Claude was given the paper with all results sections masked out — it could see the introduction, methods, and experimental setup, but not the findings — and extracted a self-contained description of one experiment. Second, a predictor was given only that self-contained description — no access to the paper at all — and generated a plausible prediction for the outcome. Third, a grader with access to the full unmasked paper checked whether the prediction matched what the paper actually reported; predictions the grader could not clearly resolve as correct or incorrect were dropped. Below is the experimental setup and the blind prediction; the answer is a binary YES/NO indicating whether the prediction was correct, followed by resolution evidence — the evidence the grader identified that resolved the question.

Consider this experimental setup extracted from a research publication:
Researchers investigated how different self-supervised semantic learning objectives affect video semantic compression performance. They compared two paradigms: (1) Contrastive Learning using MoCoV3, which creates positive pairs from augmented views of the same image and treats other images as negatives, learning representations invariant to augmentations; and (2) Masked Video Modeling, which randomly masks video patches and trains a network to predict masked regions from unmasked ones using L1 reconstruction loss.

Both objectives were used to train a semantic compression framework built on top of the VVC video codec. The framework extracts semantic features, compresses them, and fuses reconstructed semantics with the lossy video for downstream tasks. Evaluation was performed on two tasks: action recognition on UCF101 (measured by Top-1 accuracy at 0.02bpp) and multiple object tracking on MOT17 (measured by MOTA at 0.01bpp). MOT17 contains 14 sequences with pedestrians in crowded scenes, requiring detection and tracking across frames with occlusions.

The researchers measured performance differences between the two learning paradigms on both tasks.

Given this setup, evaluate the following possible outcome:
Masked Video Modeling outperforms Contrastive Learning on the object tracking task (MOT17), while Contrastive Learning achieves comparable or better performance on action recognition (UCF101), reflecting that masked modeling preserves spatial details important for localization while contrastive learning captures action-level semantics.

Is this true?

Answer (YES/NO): NO